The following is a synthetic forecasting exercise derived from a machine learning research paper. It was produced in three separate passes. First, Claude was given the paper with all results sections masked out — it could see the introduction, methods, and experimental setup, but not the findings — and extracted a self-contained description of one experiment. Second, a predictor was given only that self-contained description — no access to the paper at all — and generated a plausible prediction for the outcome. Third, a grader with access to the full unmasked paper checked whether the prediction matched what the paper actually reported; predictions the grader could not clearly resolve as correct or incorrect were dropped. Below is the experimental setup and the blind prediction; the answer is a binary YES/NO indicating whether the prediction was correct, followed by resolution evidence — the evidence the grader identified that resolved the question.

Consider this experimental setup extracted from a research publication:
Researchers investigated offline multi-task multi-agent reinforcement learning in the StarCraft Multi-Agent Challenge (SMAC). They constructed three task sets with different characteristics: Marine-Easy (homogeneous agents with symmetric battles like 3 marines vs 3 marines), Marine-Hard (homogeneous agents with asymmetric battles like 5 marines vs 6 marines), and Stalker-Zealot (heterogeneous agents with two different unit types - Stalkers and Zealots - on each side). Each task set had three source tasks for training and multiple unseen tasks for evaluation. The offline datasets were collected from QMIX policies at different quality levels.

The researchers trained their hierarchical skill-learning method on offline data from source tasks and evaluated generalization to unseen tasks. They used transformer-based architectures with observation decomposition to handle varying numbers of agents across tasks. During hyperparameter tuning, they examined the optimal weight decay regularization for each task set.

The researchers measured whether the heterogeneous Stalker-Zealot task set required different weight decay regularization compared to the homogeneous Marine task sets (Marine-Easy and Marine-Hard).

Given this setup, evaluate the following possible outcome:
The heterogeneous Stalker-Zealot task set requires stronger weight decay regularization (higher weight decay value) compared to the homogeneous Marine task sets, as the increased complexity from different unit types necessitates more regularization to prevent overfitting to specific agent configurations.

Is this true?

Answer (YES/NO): YES